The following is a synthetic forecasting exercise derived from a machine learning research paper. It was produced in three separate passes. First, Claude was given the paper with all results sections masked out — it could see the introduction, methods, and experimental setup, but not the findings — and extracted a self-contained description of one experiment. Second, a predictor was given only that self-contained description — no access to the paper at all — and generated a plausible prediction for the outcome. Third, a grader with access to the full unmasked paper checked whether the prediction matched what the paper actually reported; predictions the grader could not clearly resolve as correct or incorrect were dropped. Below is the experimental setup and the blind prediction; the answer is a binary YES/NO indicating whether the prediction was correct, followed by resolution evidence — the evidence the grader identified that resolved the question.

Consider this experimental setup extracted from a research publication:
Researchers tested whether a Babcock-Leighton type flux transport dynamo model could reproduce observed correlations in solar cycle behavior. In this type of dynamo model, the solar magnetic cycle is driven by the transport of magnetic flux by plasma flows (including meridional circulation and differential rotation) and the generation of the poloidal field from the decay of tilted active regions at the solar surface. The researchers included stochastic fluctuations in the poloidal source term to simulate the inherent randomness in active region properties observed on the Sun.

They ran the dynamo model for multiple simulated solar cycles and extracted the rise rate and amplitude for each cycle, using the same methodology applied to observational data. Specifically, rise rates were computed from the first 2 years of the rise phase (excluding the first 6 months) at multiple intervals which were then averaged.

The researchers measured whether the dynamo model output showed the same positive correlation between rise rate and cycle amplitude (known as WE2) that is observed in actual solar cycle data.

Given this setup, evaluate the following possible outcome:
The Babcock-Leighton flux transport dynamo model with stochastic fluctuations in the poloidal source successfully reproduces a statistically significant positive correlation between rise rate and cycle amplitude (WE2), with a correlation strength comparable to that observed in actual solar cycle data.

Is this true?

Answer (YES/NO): YES